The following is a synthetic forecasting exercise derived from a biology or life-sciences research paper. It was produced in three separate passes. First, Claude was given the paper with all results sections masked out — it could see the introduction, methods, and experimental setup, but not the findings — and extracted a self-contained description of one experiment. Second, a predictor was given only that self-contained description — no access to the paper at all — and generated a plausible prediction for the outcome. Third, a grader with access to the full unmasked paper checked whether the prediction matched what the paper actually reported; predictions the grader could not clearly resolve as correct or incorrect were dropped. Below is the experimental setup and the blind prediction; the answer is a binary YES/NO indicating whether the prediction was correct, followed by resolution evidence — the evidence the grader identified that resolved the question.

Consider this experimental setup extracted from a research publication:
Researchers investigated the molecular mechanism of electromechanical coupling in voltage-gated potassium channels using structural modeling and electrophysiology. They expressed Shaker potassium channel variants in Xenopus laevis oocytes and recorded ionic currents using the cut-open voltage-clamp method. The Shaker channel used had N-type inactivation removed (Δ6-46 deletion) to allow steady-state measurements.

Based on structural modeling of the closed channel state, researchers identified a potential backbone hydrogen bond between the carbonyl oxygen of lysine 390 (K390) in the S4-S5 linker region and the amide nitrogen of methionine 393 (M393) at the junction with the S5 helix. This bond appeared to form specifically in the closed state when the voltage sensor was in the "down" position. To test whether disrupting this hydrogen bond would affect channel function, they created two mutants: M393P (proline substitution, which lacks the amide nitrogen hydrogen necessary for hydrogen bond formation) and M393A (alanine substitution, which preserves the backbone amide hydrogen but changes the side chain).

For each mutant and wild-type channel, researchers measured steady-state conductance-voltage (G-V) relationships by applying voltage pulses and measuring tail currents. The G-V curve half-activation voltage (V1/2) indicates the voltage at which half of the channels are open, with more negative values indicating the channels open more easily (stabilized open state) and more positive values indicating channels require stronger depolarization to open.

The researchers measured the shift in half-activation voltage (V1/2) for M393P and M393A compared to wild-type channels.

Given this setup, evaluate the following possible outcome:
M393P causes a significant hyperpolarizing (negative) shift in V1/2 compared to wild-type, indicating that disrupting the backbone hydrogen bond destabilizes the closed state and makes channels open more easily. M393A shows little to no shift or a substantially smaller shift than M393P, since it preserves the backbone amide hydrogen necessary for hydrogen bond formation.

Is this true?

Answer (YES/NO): YES